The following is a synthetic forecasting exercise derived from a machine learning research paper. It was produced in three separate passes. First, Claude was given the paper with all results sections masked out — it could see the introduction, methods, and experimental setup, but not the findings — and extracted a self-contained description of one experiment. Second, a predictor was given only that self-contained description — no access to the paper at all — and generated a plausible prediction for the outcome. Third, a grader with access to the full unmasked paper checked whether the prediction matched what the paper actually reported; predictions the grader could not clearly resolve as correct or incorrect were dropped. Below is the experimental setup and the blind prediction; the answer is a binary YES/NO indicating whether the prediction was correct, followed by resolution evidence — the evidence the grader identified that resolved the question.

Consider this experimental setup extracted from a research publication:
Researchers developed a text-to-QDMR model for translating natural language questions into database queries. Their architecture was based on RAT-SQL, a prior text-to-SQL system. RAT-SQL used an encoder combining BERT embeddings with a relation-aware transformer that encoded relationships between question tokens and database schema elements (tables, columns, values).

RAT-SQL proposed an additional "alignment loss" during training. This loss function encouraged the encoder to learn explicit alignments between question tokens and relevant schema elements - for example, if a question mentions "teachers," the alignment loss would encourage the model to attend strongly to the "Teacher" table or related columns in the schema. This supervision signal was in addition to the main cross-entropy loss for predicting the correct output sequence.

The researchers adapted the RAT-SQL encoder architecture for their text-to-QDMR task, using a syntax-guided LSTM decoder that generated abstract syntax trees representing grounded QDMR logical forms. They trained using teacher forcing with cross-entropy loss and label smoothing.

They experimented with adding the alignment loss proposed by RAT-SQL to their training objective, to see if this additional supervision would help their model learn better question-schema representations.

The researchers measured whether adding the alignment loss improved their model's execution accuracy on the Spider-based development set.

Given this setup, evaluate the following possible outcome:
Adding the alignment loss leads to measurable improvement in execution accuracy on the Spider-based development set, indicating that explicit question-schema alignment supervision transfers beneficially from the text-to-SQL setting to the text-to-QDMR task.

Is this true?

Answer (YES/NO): NO